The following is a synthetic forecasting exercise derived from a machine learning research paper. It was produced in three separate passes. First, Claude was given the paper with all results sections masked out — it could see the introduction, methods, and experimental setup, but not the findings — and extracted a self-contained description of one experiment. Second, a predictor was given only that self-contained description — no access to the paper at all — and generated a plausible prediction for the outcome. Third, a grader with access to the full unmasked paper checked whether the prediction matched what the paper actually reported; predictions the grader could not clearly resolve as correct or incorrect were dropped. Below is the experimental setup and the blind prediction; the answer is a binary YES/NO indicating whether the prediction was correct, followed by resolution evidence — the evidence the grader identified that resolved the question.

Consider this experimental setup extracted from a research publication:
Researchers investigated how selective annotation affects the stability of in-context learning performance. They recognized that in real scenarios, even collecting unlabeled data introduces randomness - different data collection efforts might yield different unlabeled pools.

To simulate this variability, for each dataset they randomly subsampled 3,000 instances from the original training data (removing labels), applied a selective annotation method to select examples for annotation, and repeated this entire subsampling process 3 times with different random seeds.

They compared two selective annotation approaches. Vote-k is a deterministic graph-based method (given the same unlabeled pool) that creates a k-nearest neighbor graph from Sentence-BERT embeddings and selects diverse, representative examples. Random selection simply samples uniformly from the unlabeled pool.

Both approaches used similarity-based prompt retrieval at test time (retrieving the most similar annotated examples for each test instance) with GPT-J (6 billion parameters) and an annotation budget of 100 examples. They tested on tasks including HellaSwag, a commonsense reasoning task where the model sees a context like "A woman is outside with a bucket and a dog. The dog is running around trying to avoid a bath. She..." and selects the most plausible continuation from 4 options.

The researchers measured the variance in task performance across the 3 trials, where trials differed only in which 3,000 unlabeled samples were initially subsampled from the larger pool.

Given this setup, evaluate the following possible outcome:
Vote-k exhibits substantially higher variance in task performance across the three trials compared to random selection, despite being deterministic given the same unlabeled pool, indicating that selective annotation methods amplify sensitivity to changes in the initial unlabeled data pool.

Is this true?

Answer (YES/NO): NO